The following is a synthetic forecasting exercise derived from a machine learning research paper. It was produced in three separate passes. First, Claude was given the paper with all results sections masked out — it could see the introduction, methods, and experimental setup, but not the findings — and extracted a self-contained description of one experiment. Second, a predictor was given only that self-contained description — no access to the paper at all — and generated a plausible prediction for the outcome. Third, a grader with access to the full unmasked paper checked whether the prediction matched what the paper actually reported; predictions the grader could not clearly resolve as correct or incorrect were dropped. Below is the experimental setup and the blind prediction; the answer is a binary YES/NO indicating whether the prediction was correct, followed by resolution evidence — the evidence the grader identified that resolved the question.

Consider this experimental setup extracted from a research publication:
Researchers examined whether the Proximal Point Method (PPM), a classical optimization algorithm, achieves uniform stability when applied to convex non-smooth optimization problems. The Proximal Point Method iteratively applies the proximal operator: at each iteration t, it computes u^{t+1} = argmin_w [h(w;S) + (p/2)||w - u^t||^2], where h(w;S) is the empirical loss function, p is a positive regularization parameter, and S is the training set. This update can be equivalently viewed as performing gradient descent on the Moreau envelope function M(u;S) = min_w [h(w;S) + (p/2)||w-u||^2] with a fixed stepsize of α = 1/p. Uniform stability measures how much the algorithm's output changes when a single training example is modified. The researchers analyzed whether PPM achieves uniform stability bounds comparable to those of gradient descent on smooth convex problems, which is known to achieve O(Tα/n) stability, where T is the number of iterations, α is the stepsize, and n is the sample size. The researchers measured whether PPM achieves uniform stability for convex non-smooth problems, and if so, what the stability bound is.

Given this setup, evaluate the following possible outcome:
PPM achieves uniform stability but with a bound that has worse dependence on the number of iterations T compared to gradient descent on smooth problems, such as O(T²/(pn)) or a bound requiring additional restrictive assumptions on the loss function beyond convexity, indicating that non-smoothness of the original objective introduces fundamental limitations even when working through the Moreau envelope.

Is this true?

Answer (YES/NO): NO